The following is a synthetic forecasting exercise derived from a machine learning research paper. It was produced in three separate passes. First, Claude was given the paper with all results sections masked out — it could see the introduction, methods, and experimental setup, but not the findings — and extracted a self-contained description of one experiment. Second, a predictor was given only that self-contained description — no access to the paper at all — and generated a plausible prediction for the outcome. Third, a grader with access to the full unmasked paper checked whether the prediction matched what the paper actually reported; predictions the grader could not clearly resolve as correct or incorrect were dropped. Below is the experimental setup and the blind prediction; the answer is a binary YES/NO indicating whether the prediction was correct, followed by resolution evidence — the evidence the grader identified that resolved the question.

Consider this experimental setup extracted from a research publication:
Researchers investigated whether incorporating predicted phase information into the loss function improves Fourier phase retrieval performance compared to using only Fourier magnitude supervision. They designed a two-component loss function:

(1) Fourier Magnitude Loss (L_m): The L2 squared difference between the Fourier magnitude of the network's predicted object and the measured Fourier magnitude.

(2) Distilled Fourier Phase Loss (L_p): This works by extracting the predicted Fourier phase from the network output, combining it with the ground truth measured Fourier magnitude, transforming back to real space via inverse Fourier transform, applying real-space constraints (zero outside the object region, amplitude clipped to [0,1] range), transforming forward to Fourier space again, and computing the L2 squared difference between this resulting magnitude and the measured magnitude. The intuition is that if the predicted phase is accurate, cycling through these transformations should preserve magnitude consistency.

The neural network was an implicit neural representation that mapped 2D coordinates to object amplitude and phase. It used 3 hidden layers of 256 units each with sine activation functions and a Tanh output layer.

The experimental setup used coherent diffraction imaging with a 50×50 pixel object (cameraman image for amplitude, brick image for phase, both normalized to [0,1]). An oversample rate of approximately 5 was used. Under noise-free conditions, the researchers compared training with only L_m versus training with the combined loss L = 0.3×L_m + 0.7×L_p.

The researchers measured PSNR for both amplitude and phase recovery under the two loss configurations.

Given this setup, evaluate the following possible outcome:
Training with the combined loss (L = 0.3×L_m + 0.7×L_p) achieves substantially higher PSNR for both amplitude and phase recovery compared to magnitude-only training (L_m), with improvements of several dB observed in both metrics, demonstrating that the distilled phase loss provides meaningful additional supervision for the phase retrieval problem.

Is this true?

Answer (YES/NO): YES